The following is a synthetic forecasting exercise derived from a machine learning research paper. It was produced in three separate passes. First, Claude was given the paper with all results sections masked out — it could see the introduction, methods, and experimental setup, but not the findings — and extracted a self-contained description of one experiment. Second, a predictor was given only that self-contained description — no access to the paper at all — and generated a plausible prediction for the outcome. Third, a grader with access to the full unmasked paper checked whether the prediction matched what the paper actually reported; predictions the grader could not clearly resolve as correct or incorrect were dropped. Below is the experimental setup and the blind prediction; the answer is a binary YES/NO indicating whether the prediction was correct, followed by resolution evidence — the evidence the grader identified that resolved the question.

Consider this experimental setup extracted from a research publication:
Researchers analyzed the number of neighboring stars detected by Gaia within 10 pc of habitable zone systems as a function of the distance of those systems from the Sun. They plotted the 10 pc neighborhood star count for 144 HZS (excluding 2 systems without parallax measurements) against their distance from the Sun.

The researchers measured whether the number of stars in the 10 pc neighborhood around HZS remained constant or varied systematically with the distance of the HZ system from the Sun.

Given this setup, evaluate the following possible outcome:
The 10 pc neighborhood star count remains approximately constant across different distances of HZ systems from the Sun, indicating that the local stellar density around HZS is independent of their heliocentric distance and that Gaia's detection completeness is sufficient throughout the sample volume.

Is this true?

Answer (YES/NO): NO